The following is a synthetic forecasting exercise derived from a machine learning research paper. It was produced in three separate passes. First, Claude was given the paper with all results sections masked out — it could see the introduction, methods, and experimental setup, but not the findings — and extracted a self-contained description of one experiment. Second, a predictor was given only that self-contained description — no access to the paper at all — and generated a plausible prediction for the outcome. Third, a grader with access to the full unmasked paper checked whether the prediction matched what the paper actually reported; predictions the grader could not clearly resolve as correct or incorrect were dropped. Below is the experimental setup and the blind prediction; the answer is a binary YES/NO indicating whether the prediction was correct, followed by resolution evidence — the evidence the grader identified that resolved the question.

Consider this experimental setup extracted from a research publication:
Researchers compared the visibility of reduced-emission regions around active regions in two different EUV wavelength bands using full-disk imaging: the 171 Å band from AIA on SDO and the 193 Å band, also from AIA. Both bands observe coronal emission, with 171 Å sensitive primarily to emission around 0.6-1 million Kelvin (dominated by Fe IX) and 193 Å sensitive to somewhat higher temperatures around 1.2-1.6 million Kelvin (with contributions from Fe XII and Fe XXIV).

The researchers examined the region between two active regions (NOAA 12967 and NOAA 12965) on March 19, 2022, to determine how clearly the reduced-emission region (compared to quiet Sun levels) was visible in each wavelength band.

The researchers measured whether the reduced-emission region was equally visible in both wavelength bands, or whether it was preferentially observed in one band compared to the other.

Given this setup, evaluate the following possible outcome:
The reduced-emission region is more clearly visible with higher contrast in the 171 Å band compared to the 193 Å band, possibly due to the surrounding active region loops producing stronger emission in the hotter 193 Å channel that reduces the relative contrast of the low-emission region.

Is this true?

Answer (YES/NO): YES